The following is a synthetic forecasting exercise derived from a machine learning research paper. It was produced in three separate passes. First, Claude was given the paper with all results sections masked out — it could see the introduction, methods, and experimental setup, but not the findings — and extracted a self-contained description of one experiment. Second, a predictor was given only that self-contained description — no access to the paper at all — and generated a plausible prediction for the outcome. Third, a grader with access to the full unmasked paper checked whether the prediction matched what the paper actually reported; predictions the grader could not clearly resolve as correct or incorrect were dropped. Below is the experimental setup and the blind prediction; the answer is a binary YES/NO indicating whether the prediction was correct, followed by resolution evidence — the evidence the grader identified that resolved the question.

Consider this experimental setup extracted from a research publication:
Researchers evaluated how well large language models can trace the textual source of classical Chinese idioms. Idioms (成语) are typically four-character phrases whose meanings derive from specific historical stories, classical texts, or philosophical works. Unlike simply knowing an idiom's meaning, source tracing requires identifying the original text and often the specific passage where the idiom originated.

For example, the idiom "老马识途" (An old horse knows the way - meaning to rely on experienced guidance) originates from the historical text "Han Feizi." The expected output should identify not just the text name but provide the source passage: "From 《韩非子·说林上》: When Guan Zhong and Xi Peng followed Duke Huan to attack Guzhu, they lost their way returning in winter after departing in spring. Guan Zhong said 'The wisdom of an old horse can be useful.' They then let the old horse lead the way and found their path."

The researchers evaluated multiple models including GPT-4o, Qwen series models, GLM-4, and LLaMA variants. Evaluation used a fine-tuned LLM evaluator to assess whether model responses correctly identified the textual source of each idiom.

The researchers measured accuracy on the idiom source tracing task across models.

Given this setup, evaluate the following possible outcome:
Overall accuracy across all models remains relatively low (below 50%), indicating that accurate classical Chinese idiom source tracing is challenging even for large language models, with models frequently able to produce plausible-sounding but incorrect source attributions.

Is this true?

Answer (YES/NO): NO